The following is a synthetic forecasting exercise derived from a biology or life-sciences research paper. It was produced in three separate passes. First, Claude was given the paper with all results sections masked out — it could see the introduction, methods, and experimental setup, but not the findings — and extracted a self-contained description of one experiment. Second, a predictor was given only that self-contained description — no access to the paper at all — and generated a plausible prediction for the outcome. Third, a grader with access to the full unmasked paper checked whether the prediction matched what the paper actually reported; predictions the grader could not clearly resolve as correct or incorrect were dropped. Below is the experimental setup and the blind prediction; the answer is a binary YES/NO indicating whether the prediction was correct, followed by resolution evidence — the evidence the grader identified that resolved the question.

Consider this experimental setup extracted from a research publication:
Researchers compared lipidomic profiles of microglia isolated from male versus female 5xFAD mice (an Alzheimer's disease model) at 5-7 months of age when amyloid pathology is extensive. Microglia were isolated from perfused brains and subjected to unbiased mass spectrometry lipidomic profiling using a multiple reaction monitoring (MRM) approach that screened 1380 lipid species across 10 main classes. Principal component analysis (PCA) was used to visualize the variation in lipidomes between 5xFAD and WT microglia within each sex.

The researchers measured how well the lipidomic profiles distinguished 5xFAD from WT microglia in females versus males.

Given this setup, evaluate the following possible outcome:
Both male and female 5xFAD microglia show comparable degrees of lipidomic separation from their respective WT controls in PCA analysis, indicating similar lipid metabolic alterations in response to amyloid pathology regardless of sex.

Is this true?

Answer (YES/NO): NO